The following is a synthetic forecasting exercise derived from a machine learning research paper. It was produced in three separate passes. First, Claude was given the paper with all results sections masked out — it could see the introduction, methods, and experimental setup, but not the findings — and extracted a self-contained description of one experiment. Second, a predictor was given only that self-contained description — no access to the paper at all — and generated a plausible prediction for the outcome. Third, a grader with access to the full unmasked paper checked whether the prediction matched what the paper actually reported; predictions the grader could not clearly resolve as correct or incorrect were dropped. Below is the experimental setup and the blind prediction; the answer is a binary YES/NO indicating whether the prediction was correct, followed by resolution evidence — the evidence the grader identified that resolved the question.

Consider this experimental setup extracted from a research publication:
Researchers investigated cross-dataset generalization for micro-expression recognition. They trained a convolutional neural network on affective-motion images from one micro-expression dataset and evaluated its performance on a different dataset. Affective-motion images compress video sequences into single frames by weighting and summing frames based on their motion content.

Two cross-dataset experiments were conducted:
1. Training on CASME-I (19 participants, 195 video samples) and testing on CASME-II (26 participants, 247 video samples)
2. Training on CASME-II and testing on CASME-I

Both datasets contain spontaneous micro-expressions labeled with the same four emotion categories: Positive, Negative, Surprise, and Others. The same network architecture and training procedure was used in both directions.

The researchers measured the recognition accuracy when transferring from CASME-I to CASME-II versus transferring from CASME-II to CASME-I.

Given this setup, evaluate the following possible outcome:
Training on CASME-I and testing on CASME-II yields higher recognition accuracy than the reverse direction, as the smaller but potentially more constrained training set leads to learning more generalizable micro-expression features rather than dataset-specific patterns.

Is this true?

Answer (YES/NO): NO